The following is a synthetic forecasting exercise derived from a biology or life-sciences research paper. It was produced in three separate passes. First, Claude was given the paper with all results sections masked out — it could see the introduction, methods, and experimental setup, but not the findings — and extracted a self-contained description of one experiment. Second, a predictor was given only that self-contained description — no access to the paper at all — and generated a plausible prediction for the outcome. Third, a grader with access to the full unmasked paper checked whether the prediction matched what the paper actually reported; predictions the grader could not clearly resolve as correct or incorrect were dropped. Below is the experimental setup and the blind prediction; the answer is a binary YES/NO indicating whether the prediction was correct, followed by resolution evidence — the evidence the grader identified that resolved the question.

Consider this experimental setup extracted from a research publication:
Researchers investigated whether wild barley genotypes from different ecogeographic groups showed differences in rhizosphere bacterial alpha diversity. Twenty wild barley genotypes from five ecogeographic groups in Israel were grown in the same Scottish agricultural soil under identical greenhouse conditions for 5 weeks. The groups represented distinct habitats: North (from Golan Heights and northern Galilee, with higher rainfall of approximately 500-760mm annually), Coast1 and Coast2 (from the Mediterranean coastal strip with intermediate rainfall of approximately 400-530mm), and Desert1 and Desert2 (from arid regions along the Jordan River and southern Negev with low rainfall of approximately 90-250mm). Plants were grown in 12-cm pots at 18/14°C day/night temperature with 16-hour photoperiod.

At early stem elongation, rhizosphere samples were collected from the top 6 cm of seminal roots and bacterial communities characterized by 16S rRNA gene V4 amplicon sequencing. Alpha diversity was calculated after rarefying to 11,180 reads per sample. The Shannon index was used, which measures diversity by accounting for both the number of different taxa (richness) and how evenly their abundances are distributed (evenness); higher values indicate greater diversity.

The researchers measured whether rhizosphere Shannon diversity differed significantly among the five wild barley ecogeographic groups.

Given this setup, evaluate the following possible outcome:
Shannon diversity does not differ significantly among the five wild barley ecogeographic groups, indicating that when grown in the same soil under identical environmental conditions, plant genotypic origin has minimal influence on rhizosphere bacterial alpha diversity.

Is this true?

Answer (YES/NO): NO